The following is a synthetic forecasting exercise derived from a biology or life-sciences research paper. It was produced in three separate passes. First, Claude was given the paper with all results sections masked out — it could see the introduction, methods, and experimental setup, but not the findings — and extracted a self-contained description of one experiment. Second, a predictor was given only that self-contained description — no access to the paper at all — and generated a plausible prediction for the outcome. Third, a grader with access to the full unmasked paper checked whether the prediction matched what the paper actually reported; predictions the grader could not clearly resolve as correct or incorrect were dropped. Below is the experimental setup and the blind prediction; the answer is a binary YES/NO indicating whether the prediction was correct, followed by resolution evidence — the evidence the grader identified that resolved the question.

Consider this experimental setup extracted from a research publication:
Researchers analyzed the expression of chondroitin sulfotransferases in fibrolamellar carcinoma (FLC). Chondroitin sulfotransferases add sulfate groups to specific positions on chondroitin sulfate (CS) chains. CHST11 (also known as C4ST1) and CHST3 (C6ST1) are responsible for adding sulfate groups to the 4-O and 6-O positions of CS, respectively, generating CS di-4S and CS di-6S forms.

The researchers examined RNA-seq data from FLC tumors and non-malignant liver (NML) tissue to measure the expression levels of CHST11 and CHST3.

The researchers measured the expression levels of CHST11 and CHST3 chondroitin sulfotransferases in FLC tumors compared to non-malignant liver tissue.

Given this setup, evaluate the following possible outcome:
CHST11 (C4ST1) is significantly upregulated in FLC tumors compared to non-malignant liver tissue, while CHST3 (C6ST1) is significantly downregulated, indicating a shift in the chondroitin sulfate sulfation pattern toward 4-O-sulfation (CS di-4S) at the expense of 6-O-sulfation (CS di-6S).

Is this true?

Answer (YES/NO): NO